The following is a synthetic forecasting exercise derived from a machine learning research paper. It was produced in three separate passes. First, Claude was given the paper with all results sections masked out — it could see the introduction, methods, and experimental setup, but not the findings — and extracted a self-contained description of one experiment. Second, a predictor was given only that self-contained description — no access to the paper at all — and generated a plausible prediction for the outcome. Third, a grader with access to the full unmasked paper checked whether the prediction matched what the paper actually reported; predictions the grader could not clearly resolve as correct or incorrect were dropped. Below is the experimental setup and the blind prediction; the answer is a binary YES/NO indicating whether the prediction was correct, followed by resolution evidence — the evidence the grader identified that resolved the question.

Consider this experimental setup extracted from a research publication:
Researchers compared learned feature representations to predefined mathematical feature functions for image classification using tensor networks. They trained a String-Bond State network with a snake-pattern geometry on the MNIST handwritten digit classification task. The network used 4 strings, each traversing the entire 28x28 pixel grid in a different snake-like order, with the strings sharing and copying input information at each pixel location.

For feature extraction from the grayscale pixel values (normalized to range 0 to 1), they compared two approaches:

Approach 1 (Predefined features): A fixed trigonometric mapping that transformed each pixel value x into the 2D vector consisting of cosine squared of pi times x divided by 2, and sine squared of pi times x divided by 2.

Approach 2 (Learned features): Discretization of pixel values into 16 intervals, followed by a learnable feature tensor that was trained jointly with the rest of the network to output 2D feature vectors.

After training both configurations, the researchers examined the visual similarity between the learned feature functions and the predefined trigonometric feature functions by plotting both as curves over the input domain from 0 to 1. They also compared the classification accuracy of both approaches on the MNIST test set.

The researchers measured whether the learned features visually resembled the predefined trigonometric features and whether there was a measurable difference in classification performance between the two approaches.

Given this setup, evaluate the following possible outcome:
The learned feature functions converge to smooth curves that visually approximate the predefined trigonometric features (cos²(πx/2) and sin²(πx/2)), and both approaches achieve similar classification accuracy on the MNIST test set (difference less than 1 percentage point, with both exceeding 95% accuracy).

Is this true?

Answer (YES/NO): YES